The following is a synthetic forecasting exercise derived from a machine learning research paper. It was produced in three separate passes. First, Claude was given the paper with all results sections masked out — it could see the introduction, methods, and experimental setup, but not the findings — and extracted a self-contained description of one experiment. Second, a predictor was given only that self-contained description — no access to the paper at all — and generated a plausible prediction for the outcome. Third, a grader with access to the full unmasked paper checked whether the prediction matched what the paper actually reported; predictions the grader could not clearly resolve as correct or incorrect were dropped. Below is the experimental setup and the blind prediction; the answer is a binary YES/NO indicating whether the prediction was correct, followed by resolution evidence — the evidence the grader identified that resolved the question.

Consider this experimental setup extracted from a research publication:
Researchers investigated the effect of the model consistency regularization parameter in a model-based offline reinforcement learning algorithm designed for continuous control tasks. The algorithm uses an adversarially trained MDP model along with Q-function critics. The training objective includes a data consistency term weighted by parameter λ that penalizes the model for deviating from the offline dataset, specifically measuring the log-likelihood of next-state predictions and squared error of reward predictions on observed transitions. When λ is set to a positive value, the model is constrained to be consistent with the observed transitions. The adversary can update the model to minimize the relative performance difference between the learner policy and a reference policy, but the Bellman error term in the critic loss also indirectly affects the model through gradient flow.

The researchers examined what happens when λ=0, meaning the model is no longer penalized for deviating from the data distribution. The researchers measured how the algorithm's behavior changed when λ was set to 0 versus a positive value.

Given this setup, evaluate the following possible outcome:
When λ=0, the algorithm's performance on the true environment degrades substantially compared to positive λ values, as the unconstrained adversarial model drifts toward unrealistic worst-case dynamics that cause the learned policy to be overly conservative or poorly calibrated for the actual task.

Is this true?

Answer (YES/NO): NO